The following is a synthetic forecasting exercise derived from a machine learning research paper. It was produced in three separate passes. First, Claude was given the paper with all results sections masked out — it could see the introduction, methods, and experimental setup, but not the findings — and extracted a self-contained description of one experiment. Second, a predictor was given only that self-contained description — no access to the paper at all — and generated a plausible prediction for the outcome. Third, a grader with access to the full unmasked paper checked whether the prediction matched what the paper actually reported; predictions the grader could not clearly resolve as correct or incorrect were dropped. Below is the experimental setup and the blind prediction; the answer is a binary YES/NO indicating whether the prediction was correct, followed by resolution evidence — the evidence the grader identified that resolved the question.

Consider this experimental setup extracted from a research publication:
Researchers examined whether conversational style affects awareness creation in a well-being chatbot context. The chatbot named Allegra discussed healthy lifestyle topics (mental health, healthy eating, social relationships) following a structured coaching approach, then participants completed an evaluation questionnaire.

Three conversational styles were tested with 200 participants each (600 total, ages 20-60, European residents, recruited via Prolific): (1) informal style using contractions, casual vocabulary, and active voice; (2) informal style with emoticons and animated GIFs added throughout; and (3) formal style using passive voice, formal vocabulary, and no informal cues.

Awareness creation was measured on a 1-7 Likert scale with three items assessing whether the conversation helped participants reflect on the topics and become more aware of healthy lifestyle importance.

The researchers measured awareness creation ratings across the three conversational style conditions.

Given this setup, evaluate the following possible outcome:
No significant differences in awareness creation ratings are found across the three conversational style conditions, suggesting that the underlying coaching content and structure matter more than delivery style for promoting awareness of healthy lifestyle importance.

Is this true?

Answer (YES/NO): YES